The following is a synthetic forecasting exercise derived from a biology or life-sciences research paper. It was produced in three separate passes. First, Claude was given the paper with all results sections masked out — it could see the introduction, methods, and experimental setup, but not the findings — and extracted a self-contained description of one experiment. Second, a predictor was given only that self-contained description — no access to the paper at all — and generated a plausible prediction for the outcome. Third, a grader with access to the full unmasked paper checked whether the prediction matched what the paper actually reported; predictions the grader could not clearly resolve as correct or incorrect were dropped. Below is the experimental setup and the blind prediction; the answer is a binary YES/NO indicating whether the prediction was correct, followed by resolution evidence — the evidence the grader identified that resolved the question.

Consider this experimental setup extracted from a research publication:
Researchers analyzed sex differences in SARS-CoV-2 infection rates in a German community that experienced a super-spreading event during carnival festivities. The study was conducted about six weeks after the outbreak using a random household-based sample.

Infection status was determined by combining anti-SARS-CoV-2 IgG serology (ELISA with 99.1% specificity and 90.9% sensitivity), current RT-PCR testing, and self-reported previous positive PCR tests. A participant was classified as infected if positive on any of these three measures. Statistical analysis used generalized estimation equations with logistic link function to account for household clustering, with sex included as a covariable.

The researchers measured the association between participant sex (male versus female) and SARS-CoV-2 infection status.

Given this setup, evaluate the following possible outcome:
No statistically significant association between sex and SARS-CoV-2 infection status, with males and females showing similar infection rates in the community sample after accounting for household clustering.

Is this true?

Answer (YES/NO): YES